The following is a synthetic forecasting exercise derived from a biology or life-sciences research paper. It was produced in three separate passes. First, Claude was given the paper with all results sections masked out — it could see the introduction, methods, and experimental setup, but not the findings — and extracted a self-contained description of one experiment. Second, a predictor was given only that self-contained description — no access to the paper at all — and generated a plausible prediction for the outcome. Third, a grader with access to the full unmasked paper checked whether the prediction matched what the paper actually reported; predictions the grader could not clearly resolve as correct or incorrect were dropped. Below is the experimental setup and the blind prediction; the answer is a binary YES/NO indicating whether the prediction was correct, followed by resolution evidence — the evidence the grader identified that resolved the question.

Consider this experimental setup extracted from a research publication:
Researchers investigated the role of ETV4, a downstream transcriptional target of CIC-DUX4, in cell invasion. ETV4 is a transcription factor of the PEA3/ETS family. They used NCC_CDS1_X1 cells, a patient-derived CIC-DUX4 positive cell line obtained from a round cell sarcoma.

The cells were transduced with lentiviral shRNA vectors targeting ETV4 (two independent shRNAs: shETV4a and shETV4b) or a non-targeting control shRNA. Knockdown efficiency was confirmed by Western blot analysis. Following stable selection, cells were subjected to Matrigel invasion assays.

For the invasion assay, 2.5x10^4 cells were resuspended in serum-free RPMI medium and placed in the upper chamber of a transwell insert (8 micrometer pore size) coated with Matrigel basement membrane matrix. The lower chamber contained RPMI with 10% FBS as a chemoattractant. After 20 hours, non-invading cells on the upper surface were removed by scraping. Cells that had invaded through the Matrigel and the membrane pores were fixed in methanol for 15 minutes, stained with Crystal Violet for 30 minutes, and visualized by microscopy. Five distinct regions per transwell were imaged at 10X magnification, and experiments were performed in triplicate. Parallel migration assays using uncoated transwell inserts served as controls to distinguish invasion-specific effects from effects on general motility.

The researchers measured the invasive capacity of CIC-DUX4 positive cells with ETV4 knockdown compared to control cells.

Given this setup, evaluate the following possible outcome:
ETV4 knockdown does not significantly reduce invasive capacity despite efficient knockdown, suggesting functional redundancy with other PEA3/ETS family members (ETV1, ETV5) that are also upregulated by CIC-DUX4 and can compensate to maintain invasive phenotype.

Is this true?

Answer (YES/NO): NO